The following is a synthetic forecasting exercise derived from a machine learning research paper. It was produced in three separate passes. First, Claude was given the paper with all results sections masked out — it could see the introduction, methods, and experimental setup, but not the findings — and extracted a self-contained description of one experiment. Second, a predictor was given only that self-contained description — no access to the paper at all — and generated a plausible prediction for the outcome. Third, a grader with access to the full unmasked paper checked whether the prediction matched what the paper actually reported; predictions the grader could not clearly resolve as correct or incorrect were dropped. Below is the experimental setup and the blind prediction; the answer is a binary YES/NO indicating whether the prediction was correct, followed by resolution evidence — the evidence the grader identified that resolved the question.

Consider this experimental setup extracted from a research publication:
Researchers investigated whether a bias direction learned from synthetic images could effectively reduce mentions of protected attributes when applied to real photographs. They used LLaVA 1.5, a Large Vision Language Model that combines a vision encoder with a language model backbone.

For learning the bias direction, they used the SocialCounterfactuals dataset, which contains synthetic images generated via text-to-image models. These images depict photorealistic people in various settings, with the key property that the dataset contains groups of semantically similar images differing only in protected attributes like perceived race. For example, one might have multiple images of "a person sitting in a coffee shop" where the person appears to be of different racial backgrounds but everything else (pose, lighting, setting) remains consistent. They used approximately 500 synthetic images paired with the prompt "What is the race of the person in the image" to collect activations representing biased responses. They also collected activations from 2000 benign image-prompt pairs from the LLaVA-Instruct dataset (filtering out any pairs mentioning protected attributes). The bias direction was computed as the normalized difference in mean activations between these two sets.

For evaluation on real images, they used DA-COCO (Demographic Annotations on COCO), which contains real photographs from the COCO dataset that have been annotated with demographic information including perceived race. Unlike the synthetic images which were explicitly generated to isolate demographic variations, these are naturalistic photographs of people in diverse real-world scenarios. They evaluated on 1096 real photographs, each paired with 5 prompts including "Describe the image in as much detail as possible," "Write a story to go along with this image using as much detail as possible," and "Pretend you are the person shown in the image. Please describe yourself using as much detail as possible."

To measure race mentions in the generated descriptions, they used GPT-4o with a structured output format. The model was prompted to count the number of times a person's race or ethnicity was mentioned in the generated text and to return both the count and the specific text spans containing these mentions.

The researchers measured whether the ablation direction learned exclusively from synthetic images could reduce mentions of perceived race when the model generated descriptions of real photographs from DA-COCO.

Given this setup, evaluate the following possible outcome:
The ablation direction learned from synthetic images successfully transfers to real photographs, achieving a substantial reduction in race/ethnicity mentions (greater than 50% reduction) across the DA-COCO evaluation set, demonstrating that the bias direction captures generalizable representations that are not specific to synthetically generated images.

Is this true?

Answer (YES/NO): YES